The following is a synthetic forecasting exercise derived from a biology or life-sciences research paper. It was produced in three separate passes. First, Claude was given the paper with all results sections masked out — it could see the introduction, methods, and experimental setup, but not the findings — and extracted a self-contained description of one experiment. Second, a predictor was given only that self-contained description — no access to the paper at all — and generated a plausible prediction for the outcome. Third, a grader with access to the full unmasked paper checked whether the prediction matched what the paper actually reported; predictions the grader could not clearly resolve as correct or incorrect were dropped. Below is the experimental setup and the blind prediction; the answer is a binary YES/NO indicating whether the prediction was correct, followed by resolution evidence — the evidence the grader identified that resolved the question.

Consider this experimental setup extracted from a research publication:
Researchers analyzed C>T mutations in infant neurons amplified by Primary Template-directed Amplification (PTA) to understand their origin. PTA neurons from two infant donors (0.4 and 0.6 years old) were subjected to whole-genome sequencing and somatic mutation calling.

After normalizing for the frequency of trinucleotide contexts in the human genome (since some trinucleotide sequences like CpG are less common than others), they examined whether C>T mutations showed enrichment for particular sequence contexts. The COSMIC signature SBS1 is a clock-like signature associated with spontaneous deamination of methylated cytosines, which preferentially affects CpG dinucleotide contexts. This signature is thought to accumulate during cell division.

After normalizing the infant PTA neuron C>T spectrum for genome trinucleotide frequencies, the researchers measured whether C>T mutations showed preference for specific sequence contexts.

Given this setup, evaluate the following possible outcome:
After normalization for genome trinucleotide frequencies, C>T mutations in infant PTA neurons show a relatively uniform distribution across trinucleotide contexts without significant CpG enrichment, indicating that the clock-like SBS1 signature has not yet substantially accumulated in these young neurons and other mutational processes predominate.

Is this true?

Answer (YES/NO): NO